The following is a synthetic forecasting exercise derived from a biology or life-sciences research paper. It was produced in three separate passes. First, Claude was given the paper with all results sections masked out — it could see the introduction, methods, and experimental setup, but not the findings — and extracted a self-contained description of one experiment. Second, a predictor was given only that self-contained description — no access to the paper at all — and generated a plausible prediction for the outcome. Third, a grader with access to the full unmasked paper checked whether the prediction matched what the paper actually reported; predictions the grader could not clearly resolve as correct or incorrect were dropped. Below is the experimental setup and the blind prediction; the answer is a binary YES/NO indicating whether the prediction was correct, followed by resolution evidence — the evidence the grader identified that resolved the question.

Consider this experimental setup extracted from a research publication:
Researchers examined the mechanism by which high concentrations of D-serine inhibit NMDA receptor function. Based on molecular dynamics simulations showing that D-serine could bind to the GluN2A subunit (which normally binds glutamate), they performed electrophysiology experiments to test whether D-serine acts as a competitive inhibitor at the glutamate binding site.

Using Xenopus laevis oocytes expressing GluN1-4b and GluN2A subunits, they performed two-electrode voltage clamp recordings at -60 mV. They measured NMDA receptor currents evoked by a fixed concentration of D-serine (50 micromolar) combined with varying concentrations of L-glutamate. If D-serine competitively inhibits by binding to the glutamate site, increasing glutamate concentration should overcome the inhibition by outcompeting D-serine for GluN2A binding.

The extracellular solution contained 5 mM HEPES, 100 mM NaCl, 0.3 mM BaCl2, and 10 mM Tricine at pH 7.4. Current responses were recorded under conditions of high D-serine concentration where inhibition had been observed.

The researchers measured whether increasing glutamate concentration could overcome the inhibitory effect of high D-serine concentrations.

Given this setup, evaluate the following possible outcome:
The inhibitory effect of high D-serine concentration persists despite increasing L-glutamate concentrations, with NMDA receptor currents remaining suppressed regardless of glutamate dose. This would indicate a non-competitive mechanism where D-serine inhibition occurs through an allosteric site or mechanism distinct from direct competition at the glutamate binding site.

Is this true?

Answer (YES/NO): NO